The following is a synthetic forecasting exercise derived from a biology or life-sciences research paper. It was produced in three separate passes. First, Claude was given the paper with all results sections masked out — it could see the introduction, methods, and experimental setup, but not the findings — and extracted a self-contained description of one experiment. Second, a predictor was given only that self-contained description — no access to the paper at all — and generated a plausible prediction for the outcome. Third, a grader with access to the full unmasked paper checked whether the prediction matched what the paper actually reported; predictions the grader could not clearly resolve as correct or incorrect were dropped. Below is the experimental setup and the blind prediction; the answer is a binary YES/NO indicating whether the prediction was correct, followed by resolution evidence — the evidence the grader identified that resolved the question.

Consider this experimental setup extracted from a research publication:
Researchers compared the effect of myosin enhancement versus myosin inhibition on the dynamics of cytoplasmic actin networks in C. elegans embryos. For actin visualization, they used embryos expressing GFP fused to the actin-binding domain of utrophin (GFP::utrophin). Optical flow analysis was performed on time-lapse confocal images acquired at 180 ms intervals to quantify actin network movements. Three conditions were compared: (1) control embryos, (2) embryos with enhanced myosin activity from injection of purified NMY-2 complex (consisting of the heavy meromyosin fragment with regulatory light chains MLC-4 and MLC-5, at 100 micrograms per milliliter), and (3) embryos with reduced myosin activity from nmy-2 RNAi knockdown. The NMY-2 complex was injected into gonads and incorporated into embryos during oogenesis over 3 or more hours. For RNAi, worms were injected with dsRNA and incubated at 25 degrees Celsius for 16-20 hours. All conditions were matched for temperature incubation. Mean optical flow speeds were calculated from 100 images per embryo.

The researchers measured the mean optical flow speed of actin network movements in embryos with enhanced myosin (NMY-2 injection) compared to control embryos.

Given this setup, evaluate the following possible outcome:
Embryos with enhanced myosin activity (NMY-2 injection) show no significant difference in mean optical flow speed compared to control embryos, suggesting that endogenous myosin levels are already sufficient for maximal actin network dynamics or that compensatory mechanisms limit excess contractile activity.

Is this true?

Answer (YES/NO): NO